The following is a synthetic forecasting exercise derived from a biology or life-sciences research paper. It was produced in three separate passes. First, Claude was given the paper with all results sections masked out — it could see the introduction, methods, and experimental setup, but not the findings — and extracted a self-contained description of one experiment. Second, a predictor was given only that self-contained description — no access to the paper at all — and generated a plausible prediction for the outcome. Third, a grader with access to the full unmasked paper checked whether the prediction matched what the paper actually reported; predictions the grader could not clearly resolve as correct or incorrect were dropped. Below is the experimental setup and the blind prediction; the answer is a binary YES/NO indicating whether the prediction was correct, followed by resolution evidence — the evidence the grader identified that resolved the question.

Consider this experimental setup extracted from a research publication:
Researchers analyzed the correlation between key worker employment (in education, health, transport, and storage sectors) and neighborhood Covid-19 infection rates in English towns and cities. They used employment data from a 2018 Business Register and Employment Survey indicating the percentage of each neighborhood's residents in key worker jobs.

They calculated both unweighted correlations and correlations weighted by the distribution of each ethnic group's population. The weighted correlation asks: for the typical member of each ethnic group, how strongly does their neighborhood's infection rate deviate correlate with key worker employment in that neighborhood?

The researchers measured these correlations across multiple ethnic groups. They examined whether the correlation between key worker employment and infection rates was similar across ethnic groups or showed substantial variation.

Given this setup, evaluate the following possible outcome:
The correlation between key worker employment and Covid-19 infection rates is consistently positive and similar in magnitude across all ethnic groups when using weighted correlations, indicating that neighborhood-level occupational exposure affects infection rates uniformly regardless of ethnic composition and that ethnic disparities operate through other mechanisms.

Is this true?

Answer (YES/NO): NO